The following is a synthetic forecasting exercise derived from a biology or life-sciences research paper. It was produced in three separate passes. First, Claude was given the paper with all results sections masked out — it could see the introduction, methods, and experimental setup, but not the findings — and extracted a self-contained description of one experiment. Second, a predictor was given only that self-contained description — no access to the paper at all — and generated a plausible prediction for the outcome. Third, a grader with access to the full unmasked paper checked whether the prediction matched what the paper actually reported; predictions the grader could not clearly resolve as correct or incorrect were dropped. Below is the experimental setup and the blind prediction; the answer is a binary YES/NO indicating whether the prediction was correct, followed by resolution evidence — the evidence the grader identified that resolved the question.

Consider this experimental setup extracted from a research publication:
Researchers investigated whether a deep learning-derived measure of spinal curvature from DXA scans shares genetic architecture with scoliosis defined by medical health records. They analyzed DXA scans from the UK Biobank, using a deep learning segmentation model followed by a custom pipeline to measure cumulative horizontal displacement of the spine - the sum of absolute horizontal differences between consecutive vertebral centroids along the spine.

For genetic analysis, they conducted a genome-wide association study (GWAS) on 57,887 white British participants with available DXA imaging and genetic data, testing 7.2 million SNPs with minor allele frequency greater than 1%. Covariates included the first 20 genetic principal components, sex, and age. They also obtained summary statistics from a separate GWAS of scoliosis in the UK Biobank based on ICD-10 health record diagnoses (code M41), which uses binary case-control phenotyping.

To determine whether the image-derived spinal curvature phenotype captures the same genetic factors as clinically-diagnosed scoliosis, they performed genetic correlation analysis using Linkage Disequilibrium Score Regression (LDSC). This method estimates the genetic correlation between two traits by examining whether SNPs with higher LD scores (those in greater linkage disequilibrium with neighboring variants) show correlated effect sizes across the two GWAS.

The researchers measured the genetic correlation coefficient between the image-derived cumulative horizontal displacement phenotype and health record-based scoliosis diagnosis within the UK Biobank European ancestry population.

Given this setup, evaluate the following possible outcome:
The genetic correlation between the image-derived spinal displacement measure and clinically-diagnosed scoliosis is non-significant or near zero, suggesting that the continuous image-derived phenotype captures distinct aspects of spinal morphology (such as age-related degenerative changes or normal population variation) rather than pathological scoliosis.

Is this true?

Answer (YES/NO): NO